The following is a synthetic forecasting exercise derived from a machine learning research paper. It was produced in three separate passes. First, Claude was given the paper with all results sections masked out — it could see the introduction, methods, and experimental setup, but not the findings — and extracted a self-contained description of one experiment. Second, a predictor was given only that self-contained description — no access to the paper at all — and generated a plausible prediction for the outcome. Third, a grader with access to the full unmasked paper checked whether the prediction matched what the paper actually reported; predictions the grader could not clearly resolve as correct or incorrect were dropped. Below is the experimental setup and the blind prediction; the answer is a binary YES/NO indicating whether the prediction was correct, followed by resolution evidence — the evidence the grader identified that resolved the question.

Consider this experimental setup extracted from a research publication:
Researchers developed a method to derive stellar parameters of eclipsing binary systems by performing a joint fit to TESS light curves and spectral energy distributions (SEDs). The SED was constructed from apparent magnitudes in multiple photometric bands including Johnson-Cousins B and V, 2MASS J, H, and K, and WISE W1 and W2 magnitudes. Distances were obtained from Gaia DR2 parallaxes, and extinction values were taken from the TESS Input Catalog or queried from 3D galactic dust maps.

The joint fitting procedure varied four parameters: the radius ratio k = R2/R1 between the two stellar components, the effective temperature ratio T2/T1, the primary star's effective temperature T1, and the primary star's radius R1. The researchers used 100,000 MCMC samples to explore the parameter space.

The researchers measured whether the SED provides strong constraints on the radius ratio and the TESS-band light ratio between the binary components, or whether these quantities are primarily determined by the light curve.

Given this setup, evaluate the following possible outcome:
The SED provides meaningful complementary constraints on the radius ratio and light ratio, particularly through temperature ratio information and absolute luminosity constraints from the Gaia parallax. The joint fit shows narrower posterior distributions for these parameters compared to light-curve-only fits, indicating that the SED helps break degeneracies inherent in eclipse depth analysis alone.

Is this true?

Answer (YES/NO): NO